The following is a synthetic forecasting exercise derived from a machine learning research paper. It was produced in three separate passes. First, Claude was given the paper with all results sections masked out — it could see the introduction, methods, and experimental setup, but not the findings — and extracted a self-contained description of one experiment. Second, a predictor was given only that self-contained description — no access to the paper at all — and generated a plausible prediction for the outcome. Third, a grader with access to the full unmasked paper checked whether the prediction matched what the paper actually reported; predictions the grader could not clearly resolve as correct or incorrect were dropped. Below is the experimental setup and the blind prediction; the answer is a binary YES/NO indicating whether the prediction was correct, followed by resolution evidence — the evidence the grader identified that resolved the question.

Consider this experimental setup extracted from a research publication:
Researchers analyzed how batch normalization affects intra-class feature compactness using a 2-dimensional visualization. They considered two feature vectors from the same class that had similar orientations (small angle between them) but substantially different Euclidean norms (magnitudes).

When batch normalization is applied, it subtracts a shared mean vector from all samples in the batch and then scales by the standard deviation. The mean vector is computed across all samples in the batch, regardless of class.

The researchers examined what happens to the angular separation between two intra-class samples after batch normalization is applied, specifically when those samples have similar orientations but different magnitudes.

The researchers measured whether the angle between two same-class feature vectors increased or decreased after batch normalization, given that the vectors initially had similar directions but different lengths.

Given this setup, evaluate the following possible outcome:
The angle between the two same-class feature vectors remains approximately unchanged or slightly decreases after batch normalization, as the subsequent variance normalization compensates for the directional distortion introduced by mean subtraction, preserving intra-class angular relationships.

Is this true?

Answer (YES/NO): NO